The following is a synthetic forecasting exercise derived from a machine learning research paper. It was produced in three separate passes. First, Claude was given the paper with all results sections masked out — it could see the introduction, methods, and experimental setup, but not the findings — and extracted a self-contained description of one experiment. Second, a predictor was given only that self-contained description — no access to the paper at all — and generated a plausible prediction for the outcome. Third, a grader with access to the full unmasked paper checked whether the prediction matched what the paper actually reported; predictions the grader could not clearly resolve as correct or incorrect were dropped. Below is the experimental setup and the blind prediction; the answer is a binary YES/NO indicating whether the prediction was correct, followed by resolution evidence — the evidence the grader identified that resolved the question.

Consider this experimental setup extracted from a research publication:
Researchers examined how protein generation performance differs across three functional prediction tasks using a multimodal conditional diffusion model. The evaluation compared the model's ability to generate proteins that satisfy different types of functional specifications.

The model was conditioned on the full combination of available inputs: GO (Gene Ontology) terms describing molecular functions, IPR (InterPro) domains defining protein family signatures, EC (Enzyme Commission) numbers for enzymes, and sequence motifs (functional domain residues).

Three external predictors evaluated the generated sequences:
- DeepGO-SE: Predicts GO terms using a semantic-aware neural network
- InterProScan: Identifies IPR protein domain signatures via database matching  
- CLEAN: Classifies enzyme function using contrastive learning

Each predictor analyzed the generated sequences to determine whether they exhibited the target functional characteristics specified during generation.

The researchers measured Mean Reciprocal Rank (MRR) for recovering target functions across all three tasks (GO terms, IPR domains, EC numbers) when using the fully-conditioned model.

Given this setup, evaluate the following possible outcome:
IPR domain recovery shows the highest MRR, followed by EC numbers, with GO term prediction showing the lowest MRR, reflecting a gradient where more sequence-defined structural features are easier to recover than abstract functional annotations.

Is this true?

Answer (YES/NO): NO